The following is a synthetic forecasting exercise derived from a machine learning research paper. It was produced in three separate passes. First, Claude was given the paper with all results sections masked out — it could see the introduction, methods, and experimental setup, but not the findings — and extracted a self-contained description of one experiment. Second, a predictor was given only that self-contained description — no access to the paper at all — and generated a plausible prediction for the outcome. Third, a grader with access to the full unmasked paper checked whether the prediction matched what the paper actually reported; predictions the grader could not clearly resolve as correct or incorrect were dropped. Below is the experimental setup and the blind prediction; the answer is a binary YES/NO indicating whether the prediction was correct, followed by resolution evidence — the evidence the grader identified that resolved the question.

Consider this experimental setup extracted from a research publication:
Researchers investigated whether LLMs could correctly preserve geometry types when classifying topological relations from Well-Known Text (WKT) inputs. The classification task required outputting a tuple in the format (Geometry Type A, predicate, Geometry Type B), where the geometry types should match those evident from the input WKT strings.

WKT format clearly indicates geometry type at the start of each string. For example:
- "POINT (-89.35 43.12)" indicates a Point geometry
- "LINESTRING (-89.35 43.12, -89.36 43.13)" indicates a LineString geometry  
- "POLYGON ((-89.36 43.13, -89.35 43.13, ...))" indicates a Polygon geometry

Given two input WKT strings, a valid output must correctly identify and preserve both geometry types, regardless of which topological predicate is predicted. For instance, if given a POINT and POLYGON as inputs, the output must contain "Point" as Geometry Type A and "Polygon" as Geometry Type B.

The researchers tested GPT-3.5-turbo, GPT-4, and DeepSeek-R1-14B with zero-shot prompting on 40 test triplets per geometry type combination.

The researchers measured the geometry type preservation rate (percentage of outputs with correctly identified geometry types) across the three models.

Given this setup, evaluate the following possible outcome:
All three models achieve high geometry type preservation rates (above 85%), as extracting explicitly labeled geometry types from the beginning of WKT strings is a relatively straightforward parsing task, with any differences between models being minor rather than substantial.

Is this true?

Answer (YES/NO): YES